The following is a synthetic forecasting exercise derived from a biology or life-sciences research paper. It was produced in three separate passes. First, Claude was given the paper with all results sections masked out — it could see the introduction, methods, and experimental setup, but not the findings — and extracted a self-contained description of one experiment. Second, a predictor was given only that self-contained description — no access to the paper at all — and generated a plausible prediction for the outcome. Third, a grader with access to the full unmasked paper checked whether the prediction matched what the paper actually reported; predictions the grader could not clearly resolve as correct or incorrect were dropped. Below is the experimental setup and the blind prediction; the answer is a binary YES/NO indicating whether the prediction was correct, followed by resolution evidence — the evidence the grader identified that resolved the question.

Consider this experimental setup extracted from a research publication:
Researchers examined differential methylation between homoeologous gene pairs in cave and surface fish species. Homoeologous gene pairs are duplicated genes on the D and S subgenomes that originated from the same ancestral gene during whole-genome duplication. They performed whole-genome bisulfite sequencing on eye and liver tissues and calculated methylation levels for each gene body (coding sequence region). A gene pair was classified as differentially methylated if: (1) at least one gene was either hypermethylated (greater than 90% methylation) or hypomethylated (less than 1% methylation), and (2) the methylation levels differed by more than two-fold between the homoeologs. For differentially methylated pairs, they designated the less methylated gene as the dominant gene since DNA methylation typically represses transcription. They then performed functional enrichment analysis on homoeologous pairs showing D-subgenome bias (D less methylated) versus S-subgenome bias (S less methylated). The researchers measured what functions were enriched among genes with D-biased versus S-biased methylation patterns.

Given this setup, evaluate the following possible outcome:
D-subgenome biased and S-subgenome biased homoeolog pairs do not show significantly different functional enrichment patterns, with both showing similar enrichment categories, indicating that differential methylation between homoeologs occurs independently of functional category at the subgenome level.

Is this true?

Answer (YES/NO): NO